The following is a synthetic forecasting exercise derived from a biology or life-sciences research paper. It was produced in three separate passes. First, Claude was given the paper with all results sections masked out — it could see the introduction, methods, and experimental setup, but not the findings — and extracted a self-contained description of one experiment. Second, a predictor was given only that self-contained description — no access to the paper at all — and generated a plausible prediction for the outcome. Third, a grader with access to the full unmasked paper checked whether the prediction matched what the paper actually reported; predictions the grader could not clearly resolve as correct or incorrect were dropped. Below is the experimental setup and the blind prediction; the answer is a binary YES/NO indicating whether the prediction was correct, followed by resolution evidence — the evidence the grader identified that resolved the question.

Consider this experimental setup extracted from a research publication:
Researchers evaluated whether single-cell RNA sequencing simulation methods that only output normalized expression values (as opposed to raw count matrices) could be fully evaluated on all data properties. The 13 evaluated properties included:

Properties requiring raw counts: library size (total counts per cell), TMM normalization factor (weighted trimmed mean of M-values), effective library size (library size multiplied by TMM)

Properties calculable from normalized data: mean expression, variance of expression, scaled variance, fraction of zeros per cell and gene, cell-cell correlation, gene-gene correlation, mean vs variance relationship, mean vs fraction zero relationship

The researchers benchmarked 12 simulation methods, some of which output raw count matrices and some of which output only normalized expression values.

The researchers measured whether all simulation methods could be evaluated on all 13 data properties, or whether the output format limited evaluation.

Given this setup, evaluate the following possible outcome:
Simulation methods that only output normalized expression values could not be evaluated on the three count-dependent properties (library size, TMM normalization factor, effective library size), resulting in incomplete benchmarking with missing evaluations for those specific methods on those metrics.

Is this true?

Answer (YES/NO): YES